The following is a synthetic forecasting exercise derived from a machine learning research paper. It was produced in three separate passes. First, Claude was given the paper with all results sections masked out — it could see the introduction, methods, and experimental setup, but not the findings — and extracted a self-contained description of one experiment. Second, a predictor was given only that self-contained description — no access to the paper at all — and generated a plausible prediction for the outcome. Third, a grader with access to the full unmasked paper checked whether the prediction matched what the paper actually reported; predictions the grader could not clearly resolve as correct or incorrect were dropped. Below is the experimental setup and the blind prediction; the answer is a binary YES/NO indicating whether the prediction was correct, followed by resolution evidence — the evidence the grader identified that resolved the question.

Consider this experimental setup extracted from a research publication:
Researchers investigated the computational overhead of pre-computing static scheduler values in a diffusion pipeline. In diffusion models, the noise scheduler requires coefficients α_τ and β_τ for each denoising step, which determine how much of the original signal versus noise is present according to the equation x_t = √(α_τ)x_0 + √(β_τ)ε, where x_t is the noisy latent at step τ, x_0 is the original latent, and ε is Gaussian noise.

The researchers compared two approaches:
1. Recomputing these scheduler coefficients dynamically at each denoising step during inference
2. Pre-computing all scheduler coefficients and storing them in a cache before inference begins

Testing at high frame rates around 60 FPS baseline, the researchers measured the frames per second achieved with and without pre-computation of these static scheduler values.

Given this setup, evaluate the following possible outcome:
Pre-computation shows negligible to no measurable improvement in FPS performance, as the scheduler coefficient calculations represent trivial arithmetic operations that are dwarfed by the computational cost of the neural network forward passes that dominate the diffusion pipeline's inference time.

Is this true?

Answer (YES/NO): NO